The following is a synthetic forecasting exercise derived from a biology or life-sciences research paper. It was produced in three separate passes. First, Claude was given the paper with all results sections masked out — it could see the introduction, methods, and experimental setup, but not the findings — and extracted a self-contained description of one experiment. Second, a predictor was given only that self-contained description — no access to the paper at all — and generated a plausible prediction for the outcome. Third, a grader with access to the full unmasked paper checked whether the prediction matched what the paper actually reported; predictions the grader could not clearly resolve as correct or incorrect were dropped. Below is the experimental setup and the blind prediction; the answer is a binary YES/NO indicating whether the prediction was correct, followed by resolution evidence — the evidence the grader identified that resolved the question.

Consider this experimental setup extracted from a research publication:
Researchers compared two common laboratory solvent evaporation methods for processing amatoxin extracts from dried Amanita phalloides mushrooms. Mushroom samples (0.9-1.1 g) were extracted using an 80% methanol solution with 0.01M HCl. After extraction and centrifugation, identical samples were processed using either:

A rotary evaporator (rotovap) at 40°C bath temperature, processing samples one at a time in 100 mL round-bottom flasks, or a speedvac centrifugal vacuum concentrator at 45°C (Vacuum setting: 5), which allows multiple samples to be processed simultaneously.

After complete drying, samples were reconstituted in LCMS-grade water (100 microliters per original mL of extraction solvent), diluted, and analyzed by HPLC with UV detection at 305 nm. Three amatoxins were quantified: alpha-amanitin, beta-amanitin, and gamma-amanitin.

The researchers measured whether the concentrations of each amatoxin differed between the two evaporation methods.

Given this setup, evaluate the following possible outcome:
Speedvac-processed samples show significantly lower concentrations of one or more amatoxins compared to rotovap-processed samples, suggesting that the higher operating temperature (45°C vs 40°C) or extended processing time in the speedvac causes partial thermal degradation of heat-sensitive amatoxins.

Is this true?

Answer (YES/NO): NO